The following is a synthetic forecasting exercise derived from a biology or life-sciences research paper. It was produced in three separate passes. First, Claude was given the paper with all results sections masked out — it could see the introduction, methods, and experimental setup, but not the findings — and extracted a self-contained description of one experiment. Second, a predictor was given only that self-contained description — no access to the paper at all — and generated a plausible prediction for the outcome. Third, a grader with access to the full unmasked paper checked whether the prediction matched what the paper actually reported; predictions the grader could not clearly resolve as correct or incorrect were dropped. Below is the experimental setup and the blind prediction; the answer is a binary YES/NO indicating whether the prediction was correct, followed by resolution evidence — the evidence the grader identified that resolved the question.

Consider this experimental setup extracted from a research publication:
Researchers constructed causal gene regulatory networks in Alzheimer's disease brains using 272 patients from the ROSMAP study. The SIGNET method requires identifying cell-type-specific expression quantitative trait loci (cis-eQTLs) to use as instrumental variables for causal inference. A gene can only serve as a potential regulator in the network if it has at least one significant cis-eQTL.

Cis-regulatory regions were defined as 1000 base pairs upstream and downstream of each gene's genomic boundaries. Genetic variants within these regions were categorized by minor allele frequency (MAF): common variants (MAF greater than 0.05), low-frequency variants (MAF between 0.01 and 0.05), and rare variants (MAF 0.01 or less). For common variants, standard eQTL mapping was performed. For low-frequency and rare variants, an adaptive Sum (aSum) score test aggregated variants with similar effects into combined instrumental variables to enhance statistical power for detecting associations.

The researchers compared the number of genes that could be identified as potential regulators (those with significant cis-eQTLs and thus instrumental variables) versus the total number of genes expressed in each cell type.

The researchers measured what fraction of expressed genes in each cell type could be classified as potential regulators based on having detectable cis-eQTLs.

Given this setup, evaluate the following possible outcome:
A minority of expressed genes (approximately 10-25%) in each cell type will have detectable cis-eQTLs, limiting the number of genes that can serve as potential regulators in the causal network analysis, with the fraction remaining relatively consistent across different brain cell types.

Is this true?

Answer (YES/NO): NO